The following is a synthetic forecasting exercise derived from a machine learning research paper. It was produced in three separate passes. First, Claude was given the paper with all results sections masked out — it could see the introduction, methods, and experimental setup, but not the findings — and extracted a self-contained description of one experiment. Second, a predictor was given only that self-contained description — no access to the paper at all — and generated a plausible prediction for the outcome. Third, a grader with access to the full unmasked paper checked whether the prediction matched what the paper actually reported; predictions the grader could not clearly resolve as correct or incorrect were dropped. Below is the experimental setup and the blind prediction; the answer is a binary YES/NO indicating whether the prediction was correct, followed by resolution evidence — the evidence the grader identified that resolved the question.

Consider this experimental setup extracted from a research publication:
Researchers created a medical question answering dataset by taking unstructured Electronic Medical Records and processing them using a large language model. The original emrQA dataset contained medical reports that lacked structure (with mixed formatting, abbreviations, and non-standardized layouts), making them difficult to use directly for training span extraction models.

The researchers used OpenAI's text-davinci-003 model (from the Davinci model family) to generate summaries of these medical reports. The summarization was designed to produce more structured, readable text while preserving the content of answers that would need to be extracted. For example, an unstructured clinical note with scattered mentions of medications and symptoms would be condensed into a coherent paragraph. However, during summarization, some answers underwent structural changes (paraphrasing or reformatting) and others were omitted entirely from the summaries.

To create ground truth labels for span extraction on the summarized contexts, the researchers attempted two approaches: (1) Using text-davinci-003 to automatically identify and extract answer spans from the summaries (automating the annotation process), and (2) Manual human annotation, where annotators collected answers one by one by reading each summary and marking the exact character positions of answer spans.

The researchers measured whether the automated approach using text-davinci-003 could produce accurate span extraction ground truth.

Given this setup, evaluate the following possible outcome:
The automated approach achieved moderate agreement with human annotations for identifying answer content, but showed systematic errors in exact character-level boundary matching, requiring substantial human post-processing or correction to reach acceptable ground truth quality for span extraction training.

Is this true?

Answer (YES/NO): NO